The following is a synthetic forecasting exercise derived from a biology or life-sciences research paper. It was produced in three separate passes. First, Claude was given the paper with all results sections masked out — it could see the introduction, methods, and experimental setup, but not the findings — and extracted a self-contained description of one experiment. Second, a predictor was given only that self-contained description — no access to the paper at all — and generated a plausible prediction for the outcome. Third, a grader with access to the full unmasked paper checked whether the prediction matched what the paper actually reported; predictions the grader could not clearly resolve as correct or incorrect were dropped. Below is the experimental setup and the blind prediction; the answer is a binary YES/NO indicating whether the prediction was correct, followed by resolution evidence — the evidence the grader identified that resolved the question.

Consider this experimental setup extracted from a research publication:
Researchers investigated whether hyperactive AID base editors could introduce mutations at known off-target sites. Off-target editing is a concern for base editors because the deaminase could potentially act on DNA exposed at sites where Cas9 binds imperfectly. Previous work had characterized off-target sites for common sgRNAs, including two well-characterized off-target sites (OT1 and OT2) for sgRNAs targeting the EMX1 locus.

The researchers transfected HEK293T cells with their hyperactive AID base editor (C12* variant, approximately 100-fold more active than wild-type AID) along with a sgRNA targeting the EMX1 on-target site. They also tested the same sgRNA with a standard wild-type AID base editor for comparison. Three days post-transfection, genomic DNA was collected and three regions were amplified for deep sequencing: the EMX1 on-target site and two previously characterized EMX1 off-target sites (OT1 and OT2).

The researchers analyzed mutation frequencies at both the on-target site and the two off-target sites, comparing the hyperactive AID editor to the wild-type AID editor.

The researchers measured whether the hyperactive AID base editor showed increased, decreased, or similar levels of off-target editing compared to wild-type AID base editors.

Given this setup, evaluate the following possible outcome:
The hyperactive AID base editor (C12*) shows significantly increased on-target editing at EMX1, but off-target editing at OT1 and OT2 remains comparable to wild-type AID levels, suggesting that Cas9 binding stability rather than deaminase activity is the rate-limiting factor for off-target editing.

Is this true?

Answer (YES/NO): NO